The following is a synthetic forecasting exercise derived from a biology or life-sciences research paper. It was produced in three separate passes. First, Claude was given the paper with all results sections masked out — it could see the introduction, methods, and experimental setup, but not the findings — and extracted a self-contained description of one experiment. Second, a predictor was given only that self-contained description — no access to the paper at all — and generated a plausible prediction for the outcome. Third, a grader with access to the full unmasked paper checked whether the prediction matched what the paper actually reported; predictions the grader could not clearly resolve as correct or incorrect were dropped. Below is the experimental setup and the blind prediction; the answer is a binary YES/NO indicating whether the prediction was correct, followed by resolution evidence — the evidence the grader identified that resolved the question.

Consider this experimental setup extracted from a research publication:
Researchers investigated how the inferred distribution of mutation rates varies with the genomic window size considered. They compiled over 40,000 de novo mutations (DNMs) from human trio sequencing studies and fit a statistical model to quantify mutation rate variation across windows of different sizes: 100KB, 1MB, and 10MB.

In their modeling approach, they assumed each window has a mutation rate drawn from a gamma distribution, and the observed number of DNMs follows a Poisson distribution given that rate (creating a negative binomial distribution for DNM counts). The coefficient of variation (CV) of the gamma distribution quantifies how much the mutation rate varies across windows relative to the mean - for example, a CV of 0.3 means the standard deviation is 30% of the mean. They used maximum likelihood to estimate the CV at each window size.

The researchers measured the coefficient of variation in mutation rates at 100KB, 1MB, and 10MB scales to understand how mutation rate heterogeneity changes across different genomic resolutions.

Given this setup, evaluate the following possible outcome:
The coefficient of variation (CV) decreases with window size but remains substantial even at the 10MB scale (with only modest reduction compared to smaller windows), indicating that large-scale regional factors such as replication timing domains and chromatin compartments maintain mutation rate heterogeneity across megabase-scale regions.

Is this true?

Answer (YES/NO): YES